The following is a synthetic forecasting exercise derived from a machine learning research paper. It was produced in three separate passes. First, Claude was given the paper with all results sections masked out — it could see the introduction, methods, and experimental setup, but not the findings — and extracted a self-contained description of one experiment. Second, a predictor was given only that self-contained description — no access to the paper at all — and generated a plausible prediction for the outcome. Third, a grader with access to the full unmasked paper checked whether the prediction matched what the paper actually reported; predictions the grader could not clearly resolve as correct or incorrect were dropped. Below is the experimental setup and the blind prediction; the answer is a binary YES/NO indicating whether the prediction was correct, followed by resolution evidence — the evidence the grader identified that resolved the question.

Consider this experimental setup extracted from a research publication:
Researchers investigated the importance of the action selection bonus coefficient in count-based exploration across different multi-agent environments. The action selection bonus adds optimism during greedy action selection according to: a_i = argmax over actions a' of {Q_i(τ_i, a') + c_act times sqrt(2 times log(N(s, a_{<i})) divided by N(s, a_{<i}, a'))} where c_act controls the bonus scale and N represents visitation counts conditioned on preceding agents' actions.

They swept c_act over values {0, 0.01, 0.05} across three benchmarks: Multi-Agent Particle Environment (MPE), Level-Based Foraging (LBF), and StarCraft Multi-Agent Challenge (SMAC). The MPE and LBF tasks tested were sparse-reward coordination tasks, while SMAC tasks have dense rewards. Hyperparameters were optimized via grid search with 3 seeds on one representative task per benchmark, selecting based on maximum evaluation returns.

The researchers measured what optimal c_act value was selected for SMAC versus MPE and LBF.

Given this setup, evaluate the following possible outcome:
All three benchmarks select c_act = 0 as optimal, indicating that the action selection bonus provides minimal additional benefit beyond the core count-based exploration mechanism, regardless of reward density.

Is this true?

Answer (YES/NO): NO